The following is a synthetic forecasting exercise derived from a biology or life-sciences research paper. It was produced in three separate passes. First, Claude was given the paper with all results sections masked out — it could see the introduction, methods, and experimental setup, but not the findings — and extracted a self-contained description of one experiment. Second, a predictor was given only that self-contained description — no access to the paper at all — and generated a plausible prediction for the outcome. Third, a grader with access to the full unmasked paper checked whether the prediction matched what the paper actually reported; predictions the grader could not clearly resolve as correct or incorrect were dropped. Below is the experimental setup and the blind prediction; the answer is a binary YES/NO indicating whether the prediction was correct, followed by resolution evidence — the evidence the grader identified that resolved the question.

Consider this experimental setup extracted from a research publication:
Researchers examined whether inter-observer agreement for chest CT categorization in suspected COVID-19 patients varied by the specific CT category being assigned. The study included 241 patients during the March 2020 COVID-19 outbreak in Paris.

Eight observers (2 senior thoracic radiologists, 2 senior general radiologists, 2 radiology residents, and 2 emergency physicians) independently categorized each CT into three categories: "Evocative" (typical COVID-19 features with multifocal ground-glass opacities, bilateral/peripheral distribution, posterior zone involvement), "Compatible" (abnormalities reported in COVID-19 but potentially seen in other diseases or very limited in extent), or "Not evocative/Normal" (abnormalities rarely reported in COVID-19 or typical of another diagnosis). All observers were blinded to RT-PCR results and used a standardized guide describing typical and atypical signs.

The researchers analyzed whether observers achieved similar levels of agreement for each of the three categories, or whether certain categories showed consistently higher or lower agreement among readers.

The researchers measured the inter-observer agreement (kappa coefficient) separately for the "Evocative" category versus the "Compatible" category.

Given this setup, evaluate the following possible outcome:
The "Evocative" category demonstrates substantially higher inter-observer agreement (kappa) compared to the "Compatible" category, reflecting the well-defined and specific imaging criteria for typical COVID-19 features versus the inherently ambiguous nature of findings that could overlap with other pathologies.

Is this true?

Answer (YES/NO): YES